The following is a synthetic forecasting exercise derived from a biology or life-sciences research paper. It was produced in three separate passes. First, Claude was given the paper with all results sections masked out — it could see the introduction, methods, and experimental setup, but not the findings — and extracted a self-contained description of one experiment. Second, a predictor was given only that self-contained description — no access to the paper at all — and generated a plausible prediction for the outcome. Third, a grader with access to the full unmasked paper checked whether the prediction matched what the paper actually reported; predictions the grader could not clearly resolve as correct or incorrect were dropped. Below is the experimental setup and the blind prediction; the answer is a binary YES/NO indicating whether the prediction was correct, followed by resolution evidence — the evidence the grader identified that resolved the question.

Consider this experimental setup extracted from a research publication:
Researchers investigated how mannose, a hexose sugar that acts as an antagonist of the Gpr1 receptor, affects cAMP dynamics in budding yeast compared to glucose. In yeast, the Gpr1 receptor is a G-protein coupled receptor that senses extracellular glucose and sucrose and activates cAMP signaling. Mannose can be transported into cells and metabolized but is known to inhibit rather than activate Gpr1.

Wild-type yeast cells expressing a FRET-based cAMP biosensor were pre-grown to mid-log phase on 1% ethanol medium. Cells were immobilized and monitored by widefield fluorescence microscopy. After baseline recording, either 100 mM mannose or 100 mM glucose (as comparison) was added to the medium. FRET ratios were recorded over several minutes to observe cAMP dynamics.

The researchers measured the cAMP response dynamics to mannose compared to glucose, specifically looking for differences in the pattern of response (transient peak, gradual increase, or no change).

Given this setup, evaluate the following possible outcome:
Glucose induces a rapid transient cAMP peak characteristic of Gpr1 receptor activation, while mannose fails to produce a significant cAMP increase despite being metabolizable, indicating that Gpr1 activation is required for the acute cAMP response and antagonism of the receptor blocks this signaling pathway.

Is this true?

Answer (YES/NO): NO